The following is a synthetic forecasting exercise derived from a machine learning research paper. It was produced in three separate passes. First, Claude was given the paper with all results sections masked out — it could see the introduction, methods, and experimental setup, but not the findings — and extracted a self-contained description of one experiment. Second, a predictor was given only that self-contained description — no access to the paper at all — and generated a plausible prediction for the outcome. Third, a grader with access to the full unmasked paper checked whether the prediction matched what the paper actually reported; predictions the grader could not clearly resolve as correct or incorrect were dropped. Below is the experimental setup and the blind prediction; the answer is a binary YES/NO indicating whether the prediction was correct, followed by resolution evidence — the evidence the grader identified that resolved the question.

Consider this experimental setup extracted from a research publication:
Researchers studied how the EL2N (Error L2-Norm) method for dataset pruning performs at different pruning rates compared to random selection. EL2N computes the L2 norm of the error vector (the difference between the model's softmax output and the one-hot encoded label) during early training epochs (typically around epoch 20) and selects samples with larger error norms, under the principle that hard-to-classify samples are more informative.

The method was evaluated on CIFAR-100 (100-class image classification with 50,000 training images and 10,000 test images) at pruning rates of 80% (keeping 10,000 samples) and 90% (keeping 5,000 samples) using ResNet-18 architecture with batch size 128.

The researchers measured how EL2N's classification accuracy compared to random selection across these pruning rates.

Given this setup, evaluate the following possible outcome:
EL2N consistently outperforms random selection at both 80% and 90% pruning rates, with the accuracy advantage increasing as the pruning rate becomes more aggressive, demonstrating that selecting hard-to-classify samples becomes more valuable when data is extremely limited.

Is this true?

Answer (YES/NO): NO